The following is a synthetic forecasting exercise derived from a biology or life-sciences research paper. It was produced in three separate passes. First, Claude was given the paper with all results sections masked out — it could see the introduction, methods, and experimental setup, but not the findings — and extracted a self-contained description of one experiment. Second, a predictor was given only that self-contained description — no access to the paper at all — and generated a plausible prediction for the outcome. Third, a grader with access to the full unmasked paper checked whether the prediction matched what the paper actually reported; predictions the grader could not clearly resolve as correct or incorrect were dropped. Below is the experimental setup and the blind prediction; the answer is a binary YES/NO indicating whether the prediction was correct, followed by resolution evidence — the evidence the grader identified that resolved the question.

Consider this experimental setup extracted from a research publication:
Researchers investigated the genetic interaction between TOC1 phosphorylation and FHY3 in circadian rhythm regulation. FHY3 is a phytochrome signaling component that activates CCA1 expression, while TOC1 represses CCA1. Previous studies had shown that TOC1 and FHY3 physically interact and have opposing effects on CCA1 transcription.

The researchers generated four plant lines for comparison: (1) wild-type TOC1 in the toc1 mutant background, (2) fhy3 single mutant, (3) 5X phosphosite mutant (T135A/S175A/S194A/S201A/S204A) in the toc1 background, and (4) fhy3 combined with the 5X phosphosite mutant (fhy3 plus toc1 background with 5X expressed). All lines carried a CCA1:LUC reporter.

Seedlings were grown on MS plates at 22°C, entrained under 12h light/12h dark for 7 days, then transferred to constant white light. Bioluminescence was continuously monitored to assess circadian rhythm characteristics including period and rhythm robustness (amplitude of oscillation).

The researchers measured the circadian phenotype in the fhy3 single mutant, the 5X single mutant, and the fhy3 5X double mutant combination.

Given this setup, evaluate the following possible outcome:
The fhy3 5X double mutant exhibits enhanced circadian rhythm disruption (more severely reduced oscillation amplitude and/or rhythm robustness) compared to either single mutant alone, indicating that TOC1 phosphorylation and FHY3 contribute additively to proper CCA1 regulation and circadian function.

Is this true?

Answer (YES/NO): NO